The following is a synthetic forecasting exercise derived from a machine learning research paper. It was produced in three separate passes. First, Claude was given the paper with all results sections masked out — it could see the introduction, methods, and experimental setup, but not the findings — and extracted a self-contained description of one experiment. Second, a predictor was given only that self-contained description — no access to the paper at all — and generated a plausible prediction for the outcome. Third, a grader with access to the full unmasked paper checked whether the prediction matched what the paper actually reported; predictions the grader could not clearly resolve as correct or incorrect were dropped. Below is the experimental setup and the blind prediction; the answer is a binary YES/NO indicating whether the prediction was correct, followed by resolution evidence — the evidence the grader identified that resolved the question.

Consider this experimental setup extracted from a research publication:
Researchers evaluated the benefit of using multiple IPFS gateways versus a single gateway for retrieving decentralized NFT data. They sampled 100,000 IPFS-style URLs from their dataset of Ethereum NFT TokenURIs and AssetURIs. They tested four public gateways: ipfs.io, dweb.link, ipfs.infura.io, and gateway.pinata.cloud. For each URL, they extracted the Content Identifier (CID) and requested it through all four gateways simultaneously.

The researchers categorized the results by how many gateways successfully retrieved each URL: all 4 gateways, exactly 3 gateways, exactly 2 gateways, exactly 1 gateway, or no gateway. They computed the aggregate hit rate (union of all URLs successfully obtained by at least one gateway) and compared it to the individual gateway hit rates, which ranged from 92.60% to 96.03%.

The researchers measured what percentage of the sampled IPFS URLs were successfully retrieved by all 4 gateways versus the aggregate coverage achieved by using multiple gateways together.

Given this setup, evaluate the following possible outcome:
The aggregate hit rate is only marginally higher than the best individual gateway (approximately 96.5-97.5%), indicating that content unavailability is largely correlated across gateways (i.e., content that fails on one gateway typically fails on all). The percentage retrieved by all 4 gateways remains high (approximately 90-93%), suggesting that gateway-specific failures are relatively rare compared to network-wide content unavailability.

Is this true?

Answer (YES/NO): NO